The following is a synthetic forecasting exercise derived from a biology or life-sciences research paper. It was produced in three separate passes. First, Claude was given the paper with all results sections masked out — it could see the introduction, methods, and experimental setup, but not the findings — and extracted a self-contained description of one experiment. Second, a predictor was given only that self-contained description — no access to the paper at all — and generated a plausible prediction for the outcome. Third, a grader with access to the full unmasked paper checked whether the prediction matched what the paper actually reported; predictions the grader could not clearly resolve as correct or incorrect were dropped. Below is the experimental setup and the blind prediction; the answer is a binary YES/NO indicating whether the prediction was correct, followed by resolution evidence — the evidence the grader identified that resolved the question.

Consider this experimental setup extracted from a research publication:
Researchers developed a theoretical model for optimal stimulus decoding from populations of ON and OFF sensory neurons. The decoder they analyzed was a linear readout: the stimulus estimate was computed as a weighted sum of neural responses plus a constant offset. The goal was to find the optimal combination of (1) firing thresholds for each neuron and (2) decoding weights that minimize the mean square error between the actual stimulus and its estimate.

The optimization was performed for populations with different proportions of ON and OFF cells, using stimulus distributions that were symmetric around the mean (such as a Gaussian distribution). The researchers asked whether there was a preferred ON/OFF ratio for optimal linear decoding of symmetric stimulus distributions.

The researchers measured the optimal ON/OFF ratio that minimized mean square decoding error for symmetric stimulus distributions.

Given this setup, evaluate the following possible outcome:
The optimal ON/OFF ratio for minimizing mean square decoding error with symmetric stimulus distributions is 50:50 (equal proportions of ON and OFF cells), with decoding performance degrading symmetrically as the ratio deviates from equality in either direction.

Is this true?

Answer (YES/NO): NO